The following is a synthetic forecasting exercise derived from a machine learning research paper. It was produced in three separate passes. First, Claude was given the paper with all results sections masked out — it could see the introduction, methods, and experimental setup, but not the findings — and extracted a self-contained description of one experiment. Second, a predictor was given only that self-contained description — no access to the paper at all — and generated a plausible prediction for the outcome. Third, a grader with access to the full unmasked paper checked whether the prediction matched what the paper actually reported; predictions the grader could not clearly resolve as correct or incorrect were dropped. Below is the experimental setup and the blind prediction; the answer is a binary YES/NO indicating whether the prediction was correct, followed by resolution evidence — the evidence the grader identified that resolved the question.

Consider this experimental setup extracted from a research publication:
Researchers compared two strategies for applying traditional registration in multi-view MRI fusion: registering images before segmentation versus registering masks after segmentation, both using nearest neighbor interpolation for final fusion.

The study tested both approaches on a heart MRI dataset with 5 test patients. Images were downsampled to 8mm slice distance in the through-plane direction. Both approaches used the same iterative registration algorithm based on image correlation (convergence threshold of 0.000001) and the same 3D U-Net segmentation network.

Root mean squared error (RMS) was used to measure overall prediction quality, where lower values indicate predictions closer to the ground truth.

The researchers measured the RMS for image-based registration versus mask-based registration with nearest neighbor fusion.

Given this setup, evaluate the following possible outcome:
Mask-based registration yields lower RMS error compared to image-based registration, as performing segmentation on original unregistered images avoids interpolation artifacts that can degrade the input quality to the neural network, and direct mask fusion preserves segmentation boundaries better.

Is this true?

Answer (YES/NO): NO